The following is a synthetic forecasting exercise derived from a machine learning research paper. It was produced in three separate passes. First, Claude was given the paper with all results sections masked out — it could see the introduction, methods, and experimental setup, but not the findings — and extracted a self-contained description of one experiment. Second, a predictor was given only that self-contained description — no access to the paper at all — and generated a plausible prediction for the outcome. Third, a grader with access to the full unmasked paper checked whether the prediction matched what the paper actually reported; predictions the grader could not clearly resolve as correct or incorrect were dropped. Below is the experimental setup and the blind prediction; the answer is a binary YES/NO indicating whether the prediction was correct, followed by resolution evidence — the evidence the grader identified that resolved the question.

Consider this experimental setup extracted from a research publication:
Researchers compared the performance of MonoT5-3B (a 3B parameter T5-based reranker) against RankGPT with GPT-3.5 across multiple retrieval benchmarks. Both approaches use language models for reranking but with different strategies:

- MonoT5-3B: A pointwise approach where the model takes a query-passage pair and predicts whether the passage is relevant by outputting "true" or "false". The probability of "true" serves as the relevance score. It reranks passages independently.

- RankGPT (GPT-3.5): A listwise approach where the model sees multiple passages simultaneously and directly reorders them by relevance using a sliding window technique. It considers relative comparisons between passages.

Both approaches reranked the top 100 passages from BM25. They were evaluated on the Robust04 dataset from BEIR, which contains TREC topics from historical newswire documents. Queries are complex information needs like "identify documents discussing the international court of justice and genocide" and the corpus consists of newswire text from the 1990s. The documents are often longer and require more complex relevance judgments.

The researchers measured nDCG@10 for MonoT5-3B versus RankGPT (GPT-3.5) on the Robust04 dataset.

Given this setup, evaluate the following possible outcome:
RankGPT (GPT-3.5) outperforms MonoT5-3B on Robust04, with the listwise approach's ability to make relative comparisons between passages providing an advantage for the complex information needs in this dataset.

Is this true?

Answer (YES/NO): NO